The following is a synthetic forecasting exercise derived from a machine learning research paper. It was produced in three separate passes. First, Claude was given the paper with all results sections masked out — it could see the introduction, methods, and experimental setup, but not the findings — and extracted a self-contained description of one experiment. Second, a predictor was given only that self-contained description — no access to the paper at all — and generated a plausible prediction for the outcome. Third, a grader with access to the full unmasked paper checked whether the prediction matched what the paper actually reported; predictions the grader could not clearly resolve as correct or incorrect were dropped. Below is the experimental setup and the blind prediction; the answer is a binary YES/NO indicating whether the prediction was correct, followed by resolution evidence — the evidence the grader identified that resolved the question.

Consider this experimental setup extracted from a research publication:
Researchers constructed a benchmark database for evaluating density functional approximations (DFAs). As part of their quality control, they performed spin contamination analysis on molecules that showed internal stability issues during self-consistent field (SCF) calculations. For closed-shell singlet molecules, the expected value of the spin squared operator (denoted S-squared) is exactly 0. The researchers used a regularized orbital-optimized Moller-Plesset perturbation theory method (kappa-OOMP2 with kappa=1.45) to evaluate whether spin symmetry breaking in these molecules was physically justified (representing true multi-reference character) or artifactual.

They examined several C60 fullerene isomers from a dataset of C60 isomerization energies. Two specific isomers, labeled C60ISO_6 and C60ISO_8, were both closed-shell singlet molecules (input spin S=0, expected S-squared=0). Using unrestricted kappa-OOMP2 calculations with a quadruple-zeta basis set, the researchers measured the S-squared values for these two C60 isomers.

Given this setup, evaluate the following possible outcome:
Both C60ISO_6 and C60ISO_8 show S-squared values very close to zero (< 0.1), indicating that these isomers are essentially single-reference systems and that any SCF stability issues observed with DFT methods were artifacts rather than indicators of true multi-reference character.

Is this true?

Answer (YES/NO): NO